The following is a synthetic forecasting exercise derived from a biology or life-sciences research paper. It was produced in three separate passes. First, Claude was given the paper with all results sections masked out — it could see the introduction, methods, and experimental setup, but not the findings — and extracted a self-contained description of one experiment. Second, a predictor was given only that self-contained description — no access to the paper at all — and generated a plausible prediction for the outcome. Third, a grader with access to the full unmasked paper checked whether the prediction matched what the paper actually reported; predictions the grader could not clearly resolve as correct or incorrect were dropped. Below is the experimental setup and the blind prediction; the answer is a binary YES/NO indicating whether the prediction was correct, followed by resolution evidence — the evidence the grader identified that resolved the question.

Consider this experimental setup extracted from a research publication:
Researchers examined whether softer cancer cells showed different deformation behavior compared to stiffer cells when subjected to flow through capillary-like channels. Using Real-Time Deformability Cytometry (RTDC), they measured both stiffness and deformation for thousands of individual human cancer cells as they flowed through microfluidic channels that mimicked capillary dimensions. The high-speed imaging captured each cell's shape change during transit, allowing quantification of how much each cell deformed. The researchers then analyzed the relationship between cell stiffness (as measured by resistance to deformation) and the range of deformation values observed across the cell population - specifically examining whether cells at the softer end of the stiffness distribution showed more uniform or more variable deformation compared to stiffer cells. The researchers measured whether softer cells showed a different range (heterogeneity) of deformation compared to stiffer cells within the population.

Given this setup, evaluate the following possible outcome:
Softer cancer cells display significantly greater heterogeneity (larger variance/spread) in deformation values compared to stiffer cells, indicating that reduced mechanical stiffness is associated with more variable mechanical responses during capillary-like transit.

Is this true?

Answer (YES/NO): YES